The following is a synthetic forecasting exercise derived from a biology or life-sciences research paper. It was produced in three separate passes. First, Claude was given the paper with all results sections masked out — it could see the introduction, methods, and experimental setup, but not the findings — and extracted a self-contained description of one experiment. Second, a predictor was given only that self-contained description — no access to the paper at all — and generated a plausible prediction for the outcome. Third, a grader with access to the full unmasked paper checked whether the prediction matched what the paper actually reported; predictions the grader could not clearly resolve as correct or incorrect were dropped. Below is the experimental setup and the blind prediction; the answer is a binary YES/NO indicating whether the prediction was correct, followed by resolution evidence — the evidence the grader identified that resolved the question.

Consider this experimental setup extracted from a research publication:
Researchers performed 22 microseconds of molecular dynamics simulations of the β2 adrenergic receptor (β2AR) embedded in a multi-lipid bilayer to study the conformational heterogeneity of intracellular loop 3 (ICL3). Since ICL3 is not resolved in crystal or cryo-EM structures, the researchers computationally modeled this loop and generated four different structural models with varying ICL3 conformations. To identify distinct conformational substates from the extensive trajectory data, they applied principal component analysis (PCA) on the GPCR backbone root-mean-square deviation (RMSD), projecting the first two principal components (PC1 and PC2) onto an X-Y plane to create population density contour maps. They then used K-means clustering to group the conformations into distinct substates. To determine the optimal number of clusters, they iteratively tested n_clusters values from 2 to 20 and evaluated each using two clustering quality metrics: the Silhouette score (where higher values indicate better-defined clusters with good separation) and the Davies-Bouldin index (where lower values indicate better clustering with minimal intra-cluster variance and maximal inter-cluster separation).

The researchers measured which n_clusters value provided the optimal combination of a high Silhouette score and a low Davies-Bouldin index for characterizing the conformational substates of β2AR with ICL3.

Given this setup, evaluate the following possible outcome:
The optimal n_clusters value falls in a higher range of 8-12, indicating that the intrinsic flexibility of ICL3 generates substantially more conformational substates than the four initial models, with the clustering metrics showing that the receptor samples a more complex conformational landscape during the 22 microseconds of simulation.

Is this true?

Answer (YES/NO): YES